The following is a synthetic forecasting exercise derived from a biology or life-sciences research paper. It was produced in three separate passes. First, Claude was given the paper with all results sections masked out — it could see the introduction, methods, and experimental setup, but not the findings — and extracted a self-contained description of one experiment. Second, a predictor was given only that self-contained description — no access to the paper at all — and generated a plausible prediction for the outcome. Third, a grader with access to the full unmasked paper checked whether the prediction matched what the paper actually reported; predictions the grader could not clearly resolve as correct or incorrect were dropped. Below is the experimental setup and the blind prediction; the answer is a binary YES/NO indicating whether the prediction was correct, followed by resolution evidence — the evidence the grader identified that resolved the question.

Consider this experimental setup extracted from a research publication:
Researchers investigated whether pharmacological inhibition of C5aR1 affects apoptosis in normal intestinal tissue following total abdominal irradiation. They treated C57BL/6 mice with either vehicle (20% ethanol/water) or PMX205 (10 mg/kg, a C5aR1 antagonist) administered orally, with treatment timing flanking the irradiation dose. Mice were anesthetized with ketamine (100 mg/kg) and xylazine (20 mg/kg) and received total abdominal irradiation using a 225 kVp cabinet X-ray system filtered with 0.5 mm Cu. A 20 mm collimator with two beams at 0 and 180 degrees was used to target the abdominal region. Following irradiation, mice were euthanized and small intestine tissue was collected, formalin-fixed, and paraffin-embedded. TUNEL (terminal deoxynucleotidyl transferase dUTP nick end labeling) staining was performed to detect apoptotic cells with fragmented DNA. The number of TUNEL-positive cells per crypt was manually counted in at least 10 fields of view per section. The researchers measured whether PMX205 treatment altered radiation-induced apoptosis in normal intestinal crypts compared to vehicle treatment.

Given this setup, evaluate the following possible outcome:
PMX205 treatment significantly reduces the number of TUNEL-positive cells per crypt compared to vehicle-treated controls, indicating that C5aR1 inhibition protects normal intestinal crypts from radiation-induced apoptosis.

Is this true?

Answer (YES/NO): YES